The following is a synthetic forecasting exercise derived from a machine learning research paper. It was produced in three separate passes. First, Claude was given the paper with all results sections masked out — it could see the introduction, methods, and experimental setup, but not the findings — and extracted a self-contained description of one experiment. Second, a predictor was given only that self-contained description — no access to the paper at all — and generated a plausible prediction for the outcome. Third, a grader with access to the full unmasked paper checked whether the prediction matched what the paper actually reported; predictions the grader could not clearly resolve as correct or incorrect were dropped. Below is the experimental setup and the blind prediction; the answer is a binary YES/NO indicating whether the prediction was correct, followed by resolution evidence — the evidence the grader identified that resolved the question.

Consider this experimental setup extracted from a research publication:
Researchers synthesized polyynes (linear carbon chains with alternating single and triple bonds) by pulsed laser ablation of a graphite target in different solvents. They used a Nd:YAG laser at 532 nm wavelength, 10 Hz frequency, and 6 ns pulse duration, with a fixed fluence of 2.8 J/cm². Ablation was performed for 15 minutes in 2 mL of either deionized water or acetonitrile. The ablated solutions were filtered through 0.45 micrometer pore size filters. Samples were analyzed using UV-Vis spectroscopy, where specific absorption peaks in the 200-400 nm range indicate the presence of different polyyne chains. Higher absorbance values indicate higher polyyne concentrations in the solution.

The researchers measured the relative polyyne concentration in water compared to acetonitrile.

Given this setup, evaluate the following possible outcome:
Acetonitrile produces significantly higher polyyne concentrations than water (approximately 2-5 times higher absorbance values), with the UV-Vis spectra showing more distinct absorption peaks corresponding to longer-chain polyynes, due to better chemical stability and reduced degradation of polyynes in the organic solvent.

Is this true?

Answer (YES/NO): NO